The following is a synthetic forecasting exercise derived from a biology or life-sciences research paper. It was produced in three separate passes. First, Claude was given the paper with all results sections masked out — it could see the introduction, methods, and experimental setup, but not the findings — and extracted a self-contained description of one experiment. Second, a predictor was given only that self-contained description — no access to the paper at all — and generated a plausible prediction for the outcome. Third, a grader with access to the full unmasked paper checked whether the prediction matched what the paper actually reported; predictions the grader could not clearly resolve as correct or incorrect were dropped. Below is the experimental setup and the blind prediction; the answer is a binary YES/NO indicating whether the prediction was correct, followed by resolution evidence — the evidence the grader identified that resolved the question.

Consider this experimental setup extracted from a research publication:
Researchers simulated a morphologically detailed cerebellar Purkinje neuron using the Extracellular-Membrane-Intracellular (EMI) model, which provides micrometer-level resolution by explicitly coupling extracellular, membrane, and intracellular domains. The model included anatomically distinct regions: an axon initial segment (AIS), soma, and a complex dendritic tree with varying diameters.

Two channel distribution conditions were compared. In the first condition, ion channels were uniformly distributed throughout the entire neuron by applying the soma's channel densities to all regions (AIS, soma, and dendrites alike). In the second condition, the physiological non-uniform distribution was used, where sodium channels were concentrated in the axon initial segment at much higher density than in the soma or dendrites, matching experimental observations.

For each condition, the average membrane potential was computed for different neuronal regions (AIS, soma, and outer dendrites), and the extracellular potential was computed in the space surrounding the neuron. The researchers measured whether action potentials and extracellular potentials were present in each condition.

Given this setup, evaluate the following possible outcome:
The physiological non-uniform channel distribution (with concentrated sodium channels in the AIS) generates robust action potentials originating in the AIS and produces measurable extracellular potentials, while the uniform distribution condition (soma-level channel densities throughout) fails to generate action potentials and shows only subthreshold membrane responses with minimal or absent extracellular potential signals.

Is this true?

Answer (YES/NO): NO